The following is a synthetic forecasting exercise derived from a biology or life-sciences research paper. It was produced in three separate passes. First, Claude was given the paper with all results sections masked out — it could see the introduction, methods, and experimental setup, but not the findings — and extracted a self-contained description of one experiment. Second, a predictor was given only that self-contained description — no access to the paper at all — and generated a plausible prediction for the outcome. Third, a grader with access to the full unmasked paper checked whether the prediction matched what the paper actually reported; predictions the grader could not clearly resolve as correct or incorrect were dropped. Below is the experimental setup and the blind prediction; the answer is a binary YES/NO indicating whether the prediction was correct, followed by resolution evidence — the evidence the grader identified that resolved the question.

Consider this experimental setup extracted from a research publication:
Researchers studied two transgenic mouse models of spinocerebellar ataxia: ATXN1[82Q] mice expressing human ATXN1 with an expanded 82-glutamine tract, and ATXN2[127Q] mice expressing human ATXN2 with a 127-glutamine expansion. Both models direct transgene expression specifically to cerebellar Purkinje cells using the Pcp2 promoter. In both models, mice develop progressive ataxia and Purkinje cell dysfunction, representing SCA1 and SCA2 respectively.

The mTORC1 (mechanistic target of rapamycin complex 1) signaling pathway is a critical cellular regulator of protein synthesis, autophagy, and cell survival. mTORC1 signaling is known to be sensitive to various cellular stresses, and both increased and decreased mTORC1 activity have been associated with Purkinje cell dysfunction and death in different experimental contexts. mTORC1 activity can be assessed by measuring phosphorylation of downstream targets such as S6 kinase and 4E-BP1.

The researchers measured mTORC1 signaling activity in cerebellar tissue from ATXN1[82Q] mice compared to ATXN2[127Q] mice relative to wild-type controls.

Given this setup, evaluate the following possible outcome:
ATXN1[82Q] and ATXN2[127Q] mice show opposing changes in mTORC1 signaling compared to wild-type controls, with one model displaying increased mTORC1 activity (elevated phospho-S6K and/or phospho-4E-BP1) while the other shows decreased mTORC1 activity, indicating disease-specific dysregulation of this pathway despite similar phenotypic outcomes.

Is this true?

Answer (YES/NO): YES